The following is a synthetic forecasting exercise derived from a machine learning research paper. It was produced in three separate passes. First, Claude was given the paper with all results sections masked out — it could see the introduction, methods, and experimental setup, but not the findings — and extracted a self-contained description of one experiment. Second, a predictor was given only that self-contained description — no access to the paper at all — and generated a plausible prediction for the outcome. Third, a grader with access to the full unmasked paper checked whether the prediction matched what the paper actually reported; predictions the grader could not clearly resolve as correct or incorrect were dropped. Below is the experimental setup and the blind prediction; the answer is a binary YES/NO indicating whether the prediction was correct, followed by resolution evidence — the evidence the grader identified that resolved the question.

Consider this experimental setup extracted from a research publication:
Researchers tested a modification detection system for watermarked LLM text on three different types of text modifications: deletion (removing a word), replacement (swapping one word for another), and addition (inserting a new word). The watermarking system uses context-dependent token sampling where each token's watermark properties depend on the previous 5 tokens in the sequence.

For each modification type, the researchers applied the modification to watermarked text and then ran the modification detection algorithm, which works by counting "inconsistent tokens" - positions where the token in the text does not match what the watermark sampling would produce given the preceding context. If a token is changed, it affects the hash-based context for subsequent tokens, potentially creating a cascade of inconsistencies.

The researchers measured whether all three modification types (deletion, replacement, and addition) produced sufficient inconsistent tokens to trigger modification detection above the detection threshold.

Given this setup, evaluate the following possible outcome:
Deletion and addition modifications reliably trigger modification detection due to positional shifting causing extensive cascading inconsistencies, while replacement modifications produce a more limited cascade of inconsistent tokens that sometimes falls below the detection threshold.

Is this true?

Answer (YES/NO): NO